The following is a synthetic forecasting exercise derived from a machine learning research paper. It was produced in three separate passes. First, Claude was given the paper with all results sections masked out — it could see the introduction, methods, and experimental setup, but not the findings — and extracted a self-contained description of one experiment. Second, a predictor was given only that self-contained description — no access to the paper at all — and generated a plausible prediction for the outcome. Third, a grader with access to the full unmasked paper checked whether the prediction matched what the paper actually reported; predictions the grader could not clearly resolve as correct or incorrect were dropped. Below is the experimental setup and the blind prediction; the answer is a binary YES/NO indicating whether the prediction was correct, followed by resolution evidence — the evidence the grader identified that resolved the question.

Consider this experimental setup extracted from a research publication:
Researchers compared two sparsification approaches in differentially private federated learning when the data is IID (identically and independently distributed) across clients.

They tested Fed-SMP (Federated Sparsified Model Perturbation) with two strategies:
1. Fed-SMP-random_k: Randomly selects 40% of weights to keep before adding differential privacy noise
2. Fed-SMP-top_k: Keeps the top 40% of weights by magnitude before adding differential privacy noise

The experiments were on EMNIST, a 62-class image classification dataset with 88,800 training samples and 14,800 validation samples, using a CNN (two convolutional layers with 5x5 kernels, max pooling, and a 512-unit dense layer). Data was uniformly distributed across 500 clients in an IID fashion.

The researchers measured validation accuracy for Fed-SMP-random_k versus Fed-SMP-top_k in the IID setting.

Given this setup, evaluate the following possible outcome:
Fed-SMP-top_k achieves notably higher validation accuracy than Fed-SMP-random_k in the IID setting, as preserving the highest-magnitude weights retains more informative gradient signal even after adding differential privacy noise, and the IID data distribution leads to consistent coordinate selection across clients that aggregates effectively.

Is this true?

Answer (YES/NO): NO